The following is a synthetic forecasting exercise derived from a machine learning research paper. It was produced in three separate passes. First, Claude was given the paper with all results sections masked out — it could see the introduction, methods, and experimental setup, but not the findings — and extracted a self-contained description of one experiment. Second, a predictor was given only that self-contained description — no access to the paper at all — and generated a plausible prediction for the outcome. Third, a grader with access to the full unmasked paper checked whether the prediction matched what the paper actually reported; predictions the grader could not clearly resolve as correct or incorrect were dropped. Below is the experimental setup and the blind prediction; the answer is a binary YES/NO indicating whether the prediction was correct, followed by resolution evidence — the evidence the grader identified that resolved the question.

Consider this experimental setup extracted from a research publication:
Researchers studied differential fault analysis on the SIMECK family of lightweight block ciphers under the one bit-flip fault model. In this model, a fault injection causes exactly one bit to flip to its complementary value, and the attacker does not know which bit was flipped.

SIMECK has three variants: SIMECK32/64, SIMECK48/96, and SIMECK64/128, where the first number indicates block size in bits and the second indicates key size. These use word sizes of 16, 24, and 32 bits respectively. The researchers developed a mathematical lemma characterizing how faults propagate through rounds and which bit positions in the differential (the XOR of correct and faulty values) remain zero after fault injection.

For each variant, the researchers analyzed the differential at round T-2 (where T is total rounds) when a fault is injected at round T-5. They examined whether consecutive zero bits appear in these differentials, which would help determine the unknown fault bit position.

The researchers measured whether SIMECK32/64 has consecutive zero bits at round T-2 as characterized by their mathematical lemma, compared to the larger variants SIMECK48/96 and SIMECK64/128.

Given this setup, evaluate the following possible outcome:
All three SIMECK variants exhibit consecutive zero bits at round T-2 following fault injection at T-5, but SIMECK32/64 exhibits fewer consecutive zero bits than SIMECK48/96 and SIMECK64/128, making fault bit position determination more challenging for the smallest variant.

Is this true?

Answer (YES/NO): NO